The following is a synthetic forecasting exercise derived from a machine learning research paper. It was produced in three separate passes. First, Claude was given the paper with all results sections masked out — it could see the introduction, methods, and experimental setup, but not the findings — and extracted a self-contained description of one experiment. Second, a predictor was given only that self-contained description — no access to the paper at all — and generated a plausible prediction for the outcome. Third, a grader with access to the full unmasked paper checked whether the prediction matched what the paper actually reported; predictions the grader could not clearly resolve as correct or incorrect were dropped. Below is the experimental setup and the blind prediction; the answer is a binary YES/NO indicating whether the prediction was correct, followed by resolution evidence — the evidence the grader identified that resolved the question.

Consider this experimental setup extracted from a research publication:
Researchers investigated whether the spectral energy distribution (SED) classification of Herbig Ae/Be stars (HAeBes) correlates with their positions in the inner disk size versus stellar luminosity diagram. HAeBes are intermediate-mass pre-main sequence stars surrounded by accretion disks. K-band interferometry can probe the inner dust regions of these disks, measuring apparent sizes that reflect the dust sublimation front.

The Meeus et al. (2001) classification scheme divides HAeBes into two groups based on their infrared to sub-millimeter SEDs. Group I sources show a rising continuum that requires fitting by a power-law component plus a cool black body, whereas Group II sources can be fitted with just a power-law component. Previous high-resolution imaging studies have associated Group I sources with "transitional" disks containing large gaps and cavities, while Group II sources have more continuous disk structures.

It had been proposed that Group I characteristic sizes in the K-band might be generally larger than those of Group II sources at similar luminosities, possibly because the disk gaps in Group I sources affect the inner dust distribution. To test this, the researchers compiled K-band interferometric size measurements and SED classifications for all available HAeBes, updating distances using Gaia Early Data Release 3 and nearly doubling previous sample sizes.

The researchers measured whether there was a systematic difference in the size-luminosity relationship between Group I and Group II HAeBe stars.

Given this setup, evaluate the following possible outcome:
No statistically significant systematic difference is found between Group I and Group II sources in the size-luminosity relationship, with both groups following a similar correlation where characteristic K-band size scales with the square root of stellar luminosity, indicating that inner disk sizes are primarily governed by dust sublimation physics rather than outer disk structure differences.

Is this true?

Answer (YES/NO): YES